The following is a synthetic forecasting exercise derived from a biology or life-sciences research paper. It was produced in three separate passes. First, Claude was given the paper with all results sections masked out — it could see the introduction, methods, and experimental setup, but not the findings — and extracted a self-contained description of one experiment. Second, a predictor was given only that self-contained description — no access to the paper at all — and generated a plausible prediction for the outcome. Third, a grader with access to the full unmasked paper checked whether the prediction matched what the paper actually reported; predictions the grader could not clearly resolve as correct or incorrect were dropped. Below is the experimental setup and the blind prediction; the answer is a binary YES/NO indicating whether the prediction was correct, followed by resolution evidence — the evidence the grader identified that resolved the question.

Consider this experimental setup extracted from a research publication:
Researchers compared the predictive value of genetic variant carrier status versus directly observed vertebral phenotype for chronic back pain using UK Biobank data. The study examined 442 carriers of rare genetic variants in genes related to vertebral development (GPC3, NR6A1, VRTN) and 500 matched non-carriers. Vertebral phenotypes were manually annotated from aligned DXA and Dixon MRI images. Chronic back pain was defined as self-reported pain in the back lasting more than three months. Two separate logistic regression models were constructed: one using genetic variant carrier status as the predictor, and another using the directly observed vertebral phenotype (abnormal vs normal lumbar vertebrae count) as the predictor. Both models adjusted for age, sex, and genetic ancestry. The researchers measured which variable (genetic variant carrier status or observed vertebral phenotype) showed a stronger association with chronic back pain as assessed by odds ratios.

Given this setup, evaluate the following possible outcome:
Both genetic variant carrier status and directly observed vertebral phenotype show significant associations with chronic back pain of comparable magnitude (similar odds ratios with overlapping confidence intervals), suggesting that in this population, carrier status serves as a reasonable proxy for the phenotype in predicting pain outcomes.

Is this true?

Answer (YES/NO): NO